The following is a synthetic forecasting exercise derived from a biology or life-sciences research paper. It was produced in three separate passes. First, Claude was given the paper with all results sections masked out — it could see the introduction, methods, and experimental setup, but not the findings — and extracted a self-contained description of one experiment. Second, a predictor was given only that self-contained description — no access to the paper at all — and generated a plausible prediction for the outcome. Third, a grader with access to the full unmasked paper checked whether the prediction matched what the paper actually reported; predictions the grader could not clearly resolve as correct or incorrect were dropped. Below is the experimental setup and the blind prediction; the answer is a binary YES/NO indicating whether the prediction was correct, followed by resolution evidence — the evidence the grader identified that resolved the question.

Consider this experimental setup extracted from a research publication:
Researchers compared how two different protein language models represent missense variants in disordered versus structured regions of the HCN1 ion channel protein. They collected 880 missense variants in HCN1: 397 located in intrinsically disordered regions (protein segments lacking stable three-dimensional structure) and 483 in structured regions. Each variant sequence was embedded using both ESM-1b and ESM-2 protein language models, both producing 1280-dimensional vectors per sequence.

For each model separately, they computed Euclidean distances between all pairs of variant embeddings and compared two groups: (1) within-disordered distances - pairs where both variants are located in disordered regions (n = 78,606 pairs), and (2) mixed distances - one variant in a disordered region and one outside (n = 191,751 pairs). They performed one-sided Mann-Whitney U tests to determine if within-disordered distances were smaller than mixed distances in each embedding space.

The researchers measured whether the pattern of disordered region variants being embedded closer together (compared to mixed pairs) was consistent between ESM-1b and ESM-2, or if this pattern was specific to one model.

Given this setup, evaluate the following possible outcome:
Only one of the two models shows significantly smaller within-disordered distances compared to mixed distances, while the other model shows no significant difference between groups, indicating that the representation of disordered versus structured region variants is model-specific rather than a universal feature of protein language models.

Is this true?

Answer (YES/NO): YES